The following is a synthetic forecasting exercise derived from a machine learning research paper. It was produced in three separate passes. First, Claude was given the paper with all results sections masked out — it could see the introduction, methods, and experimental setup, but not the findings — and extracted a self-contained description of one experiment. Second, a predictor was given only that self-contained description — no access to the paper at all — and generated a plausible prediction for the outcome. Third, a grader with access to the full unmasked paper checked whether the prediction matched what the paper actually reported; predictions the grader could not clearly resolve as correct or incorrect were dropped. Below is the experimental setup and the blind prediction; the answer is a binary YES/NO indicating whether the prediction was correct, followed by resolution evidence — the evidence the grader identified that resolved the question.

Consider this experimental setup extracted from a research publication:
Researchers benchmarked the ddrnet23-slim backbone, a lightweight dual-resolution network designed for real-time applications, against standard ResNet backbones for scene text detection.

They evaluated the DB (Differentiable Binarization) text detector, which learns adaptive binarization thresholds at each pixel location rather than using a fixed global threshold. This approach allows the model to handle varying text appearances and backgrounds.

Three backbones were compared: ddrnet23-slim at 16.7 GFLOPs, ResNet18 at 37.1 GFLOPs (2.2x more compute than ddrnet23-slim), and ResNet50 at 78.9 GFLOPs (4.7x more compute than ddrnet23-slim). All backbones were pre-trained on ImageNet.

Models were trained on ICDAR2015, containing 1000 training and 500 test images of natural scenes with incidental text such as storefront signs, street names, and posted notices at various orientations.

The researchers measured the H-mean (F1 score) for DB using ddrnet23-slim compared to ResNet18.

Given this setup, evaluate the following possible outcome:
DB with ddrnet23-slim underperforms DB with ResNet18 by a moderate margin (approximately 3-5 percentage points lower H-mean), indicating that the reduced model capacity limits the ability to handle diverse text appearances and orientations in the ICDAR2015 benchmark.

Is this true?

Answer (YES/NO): NO